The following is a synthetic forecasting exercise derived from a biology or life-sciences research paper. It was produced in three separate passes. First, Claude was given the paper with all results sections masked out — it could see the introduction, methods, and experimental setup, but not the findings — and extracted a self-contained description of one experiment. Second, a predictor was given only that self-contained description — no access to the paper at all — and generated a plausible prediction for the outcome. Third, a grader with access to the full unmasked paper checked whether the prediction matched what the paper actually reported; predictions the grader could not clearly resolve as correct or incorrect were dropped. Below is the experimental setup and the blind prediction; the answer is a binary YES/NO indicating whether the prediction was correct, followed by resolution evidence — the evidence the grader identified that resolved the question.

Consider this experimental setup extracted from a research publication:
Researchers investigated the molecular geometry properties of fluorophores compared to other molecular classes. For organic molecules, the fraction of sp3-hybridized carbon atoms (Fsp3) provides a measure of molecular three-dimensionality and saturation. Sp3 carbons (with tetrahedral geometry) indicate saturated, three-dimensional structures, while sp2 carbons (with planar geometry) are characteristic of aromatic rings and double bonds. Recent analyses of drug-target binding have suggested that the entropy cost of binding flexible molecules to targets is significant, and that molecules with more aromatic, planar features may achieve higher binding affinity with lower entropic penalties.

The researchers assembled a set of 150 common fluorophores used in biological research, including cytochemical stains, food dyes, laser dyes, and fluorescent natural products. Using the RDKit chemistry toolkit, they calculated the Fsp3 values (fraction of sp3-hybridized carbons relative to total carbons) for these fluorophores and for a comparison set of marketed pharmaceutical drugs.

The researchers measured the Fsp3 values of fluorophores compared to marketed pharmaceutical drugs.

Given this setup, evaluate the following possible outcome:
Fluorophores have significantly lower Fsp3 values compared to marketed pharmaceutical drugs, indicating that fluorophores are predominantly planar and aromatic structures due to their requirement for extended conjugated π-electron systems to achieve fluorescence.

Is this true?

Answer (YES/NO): NO